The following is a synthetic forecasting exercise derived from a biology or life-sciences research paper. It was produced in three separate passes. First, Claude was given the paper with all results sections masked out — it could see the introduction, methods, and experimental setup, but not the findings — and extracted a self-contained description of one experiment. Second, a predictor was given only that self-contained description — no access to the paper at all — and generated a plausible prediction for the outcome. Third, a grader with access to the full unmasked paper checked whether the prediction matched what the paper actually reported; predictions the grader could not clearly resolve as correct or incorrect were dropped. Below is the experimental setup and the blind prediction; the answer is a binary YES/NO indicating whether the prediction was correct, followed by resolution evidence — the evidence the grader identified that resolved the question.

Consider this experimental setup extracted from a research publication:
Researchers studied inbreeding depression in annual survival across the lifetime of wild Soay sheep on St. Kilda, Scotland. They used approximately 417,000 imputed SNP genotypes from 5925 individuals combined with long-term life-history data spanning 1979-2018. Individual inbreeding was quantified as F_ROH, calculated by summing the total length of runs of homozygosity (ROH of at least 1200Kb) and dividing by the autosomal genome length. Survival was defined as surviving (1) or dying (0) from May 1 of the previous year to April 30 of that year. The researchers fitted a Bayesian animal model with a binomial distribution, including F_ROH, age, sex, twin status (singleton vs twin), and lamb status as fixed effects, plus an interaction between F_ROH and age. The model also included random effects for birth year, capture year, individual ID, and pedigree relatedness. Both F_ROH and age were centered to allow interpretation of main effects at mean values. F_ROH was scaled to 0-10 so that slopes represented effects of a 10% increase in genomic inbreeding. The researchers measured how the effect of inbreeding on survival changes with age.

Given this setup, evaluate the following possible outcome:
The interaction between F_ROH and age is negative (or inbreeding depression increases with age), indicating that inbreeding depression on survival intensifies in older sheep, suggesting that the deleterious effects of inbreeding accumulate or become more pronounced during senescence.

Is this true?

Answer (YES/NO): NO